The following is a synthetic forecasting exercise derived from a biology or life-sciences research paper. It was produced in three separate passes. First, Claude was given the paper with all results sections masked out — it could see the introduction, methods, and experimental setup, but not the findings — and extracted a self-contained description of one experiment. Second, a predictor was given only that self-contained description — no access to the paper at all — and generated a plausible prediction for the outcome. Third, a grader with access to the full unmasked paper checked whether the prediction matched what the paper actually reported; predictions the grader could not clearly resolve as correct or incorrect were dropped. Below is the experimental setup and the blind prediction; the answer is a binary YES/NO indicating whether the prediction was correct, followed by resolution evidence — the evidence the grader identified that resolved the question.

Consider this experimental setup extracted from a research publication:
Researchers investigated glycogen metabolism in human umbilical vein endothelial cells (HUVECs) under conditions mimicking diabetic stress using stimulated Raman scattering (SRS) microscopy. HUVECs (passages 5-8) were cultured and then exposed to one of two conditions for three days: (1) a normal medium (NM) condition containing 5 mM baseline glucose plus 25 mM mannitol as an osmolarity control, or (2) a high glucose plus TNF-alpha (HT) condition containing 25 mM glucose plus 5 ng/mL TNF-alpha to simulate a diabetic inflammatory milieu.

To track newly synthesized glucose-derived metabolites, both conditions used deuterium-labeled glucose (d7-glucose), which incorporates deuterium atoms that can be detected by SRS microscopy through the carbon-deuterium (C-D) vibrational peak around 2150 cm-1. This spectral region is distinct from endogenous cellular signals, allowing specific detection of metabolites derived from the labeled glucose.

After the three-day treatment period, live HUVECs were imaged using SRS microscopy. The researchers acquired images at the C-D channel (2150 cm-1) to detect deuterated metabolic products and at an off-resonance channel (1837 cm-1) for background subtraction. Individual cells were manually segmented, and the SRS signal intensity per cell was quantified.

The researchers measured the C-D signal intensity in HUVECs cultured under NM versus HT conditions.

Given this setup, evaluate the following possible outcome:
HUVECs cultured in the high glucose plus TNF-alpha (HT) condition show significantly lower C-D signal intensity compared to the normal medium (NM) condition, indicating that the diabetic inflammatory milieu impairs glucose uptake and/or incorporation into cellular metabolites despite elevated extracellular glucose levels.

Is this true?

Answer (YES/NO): NO